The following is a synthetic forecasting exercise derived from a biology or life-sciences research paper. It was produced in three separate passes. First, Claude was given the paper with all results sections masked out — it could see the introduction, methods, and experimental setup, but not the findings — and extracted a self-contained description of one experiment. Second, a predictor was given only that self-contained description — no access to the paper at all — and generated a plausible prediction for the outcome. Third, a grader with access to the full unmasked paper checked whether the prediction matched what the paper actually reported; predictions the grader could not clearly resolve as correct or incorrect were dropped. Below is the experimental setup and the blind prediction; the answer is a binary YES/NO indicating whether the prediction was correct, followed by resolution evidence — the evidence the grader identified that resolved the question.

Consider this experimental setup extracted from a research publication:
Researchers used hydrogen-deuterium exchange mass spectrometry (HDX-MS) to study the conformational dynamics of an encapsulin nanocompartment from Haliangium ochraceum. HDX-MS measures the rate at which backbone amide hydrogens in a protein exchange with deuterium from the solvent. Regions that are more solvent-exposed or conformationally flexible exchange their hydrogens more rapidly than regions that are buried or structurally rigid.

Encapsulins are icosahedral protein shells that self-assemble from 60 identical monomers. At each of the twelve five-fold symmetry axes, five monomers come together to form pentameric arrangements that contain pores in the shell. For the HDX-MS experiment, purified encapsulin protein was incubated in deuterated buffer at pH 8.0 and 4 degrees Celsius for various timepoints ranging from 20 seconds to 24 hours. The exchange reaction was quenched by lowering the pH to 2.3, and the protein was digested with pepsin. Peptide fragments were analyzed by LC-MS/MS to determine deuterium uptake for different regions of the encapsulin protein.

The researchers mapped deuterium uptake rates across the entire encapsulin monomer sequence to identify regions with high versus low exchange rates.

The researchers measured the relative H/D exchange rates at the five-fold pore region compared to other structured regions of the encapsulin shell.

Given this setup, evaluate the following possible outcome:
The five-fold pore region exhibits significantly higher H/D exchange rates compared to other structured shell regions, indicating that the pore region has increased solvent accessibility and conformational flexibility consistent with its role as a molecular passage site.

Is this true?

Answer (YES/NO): YES